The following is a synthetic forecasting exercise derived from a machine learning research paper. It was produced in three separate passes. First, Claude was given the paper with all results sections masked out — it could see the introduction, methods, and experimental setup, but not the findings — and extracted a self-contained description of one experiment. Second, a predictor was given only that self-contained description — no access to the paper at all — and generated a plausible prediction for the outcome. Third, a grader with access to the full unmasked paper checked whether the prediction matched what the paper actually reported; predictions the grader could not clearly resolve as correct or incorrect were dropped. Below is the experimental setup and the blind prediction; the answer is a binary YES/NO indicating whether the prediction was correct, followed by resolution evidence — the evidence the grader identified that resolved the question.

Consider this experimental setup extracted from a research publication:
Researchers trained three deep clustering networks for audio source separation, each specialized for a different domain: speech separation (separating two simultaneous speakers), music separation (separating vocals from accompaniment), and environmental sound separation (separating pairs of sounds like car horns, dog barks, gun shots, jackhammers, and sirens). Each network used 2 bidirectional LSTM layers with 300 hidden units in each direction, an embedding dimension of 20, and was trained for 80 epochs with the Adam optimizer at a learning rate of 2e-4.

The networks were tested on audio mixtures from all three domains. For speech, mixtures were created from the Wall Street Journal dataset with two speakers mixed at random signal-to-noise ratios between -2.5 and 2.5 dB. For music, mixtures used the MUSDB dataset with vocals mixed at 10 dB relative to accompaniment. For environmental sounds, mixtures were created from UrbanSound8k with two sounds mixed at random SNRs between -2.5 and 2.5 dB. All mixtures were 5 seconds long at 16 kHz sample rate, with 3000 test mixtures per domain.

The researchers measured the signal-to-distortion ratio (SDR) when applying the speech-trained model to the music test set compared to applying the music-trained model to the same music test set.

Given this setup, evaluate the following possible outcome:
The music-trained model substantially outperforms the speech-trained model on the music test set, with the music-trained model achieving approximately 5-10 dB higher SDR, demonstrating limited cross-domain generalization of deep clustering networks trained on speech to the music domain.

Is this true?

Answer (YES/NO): NO